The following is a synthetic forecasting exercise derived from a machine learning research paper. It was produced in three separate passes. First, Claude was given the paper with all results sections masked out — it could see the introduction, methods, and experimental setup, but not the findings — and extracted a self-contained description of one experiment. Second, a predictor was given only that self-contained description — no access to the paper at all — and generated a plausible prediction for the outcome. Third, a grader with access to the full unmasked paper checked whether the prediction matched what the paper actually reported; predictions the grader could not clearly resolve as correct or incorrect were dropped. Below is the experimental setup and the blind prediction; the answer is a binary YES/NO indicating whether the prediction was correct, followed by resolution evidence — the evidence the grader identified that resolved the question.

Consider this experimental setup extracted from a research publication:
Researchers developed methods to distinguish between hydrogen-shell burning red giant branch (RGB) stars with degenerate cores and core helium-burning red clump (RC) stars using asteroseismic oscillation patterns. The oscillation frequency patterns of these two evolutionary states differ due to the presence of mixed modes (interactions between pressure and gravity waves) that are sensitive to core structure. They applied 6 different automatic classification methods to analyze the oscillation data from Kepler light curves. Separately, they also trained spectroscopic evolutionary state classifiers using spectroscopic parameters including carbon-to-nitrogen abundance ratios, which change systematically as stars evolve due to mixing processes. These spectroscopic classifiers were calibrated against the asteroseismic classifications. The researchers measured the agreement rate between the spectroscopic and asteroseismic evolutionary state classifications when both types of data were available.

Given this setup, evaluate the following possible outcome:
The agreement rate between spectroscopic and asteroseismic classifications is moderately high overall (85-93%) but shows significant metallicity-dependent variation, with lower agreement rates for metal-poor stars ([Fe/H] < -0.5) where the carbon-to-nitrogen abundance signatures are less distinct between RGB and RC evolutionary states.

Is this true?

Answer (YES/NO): NO